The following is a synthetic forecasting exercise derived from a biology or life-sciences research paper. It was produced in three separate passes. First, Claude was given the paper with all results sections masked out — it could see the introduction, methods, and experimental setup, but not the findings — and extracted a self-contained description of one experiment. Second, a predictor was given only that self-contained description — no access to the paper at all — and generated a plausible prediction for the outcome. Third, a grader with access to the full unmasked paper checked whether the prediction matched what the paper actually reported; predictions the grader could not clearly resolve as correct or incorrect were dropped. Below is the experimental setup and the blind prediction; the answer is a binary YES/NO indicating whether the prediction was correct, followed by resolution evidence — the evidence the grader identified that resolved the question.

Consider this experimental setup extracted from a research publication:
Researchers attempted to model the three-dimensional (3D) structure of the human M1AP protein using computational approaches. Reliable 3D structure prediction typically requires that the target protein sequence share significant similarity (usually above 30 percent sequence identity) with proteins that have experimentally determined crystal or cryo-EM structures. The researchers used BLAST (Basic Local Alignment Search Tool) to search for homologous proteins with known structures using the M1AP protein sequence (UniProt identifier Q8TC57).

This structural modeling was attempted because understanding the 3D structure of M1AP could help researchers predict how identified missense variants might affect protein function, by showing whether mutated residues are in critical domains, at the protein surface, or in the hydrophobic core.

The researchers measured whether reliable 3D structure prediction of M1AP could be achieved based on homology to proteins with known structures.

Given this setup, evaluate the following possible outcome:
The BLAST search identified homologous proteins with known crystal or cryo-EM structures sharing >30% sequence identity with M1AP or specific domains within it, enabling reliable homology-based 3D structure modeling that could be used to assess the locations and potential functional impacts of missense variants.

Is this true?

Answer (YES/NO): NO